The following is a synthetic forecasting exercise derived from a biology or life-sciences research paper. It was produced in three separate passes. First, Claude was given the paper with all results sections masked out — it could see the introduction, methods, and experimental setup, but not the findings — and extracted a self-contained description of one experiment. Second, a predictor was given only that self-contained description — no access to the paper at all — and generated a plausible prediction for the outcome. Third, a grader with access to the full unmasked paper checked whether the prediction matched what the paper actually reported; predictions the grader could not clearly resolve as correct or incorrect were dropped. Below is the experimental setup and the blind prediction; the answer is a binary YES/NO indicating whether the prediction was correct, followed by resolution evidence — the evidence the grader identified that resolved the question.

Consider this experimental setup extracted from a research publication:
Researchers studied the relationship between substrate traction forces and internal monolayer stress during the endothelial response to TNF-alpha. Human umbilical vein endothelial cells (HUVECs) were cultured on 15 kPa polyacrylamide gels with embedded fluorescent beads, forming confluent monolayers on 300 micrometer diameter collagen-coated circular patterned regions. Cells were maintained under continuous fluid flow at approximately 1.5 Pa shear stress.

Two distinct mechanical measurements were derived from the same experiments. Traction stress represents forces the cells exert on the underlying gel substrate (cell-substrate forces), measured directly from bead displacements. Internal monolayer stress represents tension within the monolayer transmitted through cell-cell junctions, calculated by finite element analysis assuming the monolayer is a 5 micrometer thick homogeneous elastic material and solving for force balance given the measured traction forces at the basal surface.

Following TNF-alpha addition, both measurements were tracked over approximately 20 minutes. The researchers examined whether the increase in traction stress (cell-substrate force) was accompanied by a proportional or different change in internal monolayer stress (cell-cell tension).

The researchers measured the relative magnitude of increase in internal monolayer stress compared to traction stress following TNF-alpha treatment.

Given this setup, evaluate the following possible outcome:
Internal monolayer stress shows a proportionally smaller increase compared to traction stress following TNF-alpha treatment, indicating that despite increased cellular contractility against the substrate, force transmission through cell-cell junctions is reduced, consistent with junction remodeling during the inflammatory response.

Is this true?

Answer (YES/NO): NO